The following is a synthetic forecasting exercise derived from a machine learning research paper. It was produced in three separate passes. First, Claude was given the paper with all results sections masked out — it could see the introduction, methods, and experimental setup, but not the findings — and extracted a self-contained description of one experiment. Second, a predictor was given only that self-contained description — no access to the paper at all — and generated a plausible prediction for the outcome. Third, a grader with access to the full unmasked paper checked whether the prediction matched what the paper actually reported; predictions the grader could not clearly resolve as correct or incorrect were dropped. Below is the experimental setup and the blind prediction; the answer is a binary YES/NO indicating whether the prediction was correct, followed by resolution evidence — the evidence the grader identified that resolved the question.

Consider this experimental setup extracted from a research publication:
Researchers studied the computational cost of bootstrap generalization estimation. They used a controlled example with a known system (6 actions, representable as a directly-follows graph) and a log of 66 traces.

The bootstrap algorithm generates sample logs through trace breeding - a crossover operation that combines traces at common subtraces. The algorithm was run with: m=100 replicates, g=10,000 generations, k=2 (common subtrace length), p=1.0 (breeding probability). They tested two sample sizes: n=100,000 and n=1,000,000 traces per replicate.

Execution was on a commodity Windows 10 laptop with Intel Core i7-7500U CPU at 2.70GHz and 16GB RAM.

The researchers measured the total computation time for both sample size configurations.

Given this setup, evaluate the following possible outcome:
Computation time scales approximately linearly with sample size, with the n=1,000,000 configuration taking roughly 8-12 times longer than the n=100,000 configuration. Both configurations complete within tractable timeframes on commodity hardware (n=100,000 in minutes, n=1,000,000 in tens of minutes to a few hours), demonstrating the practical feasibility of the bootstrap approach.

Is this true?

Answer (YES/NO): NO